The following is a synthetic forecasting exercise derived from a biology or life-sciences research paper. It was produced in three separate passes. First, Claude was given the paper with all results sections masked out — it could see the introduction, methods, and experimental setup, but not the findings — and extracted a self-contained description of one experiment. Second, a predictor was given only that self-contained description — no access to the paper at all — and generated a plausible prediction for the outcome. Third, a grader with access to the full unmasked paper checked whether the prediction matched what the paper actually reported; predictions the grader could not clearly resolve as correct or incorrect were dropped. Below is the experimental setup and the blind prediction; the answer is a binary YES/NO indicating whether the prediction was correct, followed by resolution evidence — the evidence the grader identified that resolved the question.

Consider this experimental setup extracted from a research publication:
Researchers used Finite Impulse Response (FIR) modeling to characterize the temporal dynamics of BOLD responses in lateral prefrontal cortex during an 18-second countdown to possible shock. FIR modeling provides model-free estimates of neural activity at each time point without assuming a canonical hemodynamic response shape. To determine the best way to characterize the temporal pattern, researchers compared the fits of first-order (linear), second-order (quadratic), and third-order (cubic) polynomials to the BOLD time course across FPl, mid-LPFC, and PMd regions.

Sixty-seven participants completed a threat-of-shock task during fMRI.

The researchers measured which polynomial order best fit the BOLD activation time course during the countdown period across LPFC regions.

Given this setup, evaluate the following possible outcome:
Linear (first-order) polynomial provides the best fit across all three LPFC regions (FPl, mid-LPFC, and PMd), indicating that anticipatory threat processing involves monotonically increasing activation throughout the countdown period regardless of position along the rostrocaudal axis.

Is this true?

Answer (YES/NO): NO